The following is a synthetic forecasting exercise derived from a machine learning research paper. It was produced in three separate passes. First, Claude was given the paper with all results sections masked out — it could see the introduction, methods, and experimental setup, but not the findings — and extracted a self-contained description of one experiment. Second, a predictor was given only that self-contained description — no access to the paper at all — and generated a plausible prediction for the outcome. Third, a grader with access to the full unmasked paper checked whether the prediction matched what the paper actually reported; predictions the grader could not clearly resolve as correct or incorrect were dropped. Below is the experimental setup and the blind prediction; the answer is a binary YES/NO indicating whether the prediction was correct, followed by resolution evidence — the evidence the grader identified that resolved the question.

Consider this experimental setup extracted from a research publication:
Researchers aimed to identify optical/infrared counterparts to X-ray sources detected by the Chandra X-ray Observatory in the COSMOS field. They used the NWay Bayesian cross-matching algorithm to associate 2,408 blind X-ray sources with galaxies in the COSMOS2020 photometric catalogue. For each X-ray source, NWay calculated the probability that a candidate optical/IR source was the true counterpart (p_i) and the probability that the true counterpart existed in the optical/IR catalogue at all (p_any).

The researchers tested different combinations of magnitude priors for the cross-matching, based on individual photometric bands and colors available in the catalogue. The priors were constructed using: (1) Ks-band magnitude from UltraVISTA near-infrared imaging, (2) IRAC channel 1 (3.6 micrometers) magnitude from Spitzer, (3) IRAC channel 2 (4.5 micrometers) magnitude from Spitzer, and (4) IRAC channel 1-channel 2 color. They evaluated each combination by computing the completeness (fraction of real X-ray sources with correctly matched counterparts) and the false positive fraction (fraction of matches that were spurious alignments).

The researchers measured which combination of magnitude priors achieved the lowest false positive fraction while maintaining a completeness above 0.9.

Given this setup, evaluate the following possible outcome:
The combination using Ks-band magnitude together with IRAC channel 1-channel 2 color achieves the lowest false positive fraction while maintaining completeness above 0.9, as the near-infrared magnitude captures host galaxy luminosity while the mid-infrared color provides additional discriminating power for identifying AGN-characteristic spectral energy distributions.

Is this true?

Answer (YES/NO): YES